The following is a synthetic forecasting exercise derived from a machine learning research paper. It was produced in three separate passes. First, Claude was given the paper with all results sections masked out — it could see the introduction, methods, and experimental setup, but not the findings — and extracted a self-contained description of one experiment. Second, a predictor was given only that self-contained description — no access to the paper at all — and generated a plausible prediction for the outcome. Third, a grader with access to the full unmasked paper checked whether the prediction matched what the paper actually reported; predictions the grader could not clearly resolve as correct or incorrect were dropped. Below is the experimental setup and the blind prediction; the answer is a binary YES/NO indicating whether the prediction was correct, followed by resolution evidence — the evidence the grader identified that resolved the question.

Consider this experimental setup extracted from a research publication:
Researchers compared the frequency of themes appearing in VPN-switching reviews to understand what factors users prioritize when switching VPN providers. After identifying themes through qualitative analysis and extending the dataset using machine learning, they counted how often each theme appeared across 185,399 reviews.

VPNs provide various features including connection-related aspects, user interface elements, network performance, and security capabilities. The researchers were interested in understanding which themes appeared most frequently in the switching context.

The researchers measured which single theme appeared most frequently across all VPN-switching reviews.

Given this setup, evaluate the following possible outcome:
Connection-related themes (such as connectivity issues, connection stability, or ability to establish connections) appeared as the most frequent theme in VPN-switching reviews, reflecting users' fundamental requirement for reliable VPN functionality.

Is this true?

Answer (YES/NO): YES